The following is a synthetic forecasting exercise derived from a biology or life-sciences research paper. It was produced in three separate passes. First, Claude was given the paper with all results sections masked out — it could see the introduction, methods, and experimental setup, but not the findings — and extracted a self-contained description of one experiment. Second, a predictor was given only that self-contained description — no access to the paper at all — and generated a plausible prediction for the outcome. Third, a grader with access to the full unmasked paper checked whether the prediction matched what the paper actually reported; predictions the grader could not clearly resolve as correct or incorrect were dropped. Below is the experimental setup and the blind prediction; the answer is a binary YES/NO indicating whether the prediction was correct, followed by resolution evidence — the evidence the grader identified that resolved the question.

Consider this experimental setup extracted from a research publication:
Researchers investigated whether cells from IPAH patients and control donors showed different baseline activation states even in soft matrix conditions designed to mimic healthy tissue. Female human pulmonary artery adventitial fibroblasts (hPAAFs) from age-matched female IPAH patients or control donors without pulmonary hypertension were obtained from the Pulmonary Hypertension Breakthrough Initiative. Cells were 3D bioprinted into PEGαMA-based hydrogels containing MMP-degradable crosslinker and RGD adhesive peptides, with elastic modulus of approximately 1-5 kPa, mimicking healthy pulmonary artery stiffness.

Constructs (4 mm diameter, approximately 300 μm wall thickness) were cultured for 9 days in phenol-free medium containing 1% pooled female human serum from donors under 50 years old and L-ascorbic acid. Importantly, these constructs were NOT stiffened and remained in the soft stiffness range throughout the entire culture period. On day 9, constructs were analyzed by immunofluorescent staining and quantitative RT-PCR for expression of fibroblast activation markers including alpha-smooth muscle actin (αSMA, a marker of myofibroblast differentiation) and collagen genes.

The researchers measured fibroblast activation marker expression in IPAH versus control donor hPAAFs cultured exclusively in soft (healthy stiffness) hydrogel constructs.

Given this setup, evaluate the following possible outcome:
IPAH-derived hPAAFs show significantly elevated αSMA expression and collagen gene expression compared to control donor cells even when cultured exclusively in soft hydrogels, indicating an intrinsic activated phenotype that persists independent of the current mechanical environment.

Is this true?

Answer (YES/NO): NO